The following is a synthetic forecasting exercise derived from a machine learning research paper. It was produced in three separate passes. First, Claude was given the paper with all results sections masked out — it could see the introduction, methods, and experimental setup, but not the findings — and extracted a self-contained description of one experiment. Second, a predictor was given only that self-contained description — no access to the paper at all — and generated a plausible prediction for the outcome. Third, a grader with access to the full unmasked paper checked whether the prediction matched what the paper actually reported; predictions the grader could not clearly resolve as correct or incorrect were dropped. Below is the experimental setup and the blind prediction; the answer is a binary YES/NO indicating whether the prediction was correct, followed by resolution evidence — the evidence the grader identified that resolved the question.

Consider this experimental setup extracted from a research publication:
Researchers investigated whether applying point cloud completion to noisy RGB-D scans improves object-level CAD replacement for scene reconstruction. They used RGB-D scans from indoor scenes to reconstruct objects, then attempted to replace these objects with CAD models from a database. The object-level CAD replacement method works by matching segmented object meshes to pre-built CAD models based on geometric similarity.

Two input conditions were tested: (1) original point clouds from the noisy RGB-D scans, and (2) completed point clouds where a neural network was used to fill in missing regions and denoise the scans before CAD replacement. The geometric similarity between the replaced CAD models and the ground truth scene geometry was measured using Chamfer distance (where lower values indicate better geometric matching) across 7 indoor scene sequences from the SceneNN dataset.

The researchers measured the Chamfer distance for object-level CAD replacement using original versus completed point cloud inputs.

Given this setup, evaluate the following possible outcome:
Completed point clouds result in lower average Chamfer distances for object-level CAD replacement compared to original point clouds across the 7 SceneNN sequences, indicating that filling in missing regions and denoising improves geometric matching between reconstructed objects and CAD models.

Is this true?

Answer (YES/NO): NO